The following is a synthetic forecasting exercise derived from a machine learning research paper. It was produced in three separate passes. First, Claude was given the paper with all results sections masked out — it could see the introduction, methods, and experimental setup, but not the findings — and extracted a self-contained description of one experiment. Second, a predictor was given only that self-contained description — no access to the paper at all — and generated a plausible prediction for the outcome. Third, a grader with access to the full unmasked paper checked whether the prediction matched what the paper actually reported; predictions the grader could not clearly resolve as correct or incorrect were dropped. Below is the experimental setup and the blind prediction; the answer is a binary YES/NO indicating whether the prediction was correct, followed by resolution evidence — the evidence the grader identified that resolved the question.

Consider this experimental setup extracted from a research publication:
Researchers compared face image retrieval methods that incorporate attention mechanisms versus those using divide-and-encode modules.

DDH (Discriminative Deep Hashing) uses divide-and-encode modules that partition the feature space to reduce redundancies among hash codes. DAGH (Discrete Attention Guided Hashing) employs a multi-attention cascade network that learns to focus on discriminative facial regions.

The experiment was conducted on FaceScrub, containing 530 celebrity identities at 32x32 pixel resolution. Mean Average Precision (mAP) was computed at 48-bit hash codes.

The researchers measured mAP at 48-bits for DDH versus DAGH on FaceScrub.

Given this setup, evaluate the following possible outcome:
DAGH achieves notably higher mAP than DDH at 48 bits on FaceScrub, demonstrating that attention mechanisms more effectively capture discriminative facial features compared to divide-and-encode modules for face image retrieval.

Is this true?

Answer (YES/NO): YES